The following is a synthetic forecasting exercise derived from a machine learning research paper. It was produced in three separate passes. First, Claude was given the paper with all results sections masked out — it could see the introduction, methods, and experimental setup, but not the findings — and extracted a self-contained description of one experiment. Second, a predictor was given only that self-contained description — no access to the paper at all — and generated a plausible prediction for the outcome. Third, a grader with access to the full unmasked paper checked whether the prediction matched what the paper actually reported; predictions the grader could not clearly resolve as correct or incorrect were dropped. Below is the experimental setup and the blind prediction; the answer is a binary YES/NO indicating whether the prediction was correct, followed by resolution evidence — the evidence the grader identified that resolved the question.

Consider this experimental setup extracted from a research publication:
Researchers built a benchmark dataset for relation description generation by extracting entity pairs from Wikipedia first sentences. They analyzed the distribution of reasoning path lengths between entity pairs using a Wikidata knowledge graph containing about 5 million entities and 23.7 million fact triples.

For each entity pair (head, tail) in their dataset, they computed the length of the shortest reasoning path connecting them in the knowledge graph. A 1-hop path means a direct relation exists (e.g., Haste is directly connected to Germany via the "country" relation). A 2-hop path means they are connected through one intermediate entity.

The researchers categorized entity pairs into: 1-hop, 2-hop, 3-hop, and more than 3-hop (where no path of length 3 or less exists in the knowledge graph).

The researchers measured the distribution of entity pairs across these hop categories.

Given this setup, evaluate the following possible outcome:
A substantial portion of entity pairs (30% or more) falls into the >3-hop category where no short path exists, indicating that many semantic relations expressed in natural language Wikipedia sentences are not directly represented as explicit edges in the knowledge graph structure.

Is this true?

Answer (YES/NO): YES